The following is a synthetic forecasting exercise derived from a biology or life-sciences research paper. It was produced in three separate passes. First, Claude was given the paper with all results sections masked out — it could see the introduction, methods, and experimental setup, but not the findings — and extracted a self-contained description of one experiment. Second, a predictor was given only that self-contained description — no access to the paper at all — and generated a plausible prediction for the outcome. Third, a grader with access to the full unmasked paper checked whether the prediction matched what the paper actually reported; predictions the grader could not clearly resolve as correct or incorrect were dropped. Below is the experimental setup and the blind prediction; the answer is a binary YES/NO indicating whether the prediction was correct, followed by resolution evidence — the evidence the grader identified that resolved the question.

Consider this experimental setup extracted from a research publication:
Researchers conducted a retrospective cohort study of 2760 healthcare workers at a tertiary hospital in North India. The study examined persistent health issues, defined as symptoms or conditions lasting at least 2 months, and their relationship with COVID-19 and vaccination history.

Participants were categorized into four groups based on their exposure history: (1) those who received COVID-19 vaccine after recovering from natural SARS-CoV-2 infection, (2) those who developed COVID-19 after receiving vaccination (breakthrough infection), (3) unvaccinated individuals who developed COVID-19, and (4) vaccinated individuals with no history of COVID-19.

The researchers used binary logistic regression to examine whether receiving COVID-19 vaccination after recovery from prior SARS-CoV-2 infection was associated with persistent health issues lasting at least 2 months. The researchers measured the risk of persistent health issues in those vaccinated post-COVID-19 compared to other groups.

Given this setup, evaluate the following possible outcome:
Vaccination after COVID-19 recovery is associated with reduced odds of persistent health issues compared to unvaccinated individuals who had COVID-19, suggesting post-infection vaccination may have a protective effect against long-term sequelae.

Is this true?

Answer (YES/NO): NO